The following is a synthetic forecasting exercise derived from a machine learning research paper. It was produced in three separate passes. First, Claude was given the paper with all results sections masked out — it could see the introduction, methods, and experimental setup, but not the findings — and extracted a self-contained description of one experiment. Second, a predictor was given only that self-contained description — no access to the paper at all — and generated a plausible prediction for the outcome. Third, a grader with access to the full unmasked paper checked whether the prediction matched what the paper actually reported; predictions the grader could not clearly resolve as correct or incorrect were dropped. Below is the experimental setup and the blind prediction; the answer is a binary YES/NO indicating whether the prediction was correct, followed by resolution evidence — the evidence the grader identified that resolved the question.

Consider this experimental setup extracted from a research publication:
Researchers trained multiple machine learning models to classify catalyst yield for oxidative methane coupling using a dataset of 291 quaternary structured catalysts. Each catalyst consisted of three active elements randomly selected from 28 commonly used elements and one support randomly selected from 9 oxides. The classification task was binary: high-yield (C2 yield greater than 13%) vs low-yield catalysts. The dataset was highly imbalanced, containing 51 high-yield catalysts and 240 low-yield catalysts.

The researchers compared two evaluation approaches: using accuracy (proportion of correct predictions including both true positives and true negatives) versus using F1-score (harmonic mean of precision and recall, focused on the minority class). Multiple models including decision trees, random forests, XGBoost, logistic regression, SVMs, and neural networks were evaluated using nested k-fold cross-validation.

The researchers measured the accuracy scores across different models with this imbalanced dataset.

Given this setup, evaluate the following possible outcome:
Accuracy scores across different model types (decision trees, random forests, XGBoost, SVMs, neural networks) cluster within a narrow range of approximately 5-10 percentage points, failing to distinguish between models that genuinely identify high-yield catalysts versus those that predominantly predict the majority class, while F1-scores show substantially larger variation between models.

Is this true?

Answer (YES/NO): NO